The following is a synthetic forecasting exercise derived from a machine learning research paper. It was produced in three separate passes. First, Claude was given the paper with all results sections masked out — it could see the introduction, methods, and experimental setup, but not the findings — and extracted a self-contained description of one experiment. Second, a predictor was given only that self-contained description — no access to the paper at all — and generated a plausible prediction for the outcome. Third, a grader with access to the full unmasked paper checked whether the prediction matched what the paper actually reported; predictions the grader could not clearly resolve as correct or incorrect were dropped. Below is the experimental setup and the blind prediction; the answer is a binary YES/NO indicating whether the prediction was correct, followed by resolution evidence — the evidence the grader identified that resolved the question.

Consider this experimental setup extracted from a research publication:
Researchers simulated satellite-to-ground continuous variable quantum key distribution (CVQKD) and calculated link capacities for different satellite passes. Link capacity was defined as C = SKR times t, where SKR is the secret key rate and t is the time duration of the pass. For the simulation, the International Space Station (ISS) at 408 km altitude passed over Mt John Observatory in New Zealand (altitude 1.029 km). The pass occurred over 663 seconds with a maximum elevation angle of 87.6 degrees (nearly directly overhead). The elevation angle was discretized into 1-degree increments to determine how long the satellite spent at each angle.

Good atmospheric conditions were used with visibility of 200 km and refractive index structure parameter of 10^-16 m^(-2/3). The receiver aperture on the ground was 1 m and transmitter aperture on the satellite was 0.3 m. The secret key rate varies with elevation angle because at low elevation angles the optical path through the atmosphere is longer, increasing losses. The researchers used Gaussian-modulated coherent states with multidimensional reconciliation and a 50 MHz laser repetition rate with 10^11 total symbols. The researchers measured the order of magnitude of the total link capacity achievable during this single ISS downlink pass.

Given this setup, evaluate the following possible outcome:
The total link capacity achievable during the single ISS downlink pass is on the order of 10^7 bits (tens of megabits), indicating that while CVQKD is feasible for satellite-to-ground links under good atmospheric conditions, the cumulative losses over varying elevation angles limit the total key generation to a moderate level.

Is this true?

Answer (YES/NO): NO